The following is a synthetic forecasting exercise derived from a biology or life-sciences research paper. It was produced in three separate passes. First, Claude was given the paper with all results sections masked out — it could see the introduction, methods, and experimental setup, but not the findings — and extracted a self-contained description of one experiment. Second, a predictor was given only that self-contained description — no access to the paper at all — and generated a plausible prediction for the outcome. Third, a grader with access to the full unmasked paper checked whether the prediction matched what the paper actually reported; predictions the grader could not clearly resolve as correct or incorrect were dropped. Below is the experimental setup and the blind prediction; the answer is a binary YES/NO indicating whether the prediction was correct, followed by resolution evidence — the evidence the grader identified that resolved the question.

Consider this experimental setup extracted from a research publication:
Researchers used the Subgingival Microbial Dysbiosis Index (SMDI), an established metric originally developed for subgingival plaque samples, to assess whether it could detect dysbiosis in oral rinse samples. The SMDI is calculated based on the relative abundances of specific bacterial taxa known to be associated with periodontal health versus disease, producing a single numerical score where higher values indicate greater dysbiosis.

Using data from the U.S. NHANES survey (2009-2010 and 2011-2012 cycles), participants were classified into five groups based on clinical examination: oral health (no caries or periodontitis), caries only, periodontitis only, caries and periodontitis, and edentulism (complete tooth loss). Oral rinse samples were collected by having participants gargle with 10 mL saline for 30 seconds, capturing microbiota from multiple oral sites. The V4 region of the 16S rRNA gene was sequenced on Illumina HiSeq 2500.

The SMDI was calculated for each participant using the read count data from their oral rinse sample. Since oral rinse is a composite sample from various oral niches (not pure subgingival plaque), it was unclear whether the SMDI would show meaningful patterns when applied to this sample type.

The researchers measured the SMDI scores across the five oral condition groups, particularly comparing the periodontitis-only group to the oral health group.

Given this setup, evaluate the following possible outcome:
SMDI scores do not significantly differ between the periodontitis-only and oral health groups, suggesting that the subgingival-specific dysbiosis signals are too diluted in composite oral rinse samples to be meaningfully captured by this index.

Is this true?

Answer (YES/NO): NO